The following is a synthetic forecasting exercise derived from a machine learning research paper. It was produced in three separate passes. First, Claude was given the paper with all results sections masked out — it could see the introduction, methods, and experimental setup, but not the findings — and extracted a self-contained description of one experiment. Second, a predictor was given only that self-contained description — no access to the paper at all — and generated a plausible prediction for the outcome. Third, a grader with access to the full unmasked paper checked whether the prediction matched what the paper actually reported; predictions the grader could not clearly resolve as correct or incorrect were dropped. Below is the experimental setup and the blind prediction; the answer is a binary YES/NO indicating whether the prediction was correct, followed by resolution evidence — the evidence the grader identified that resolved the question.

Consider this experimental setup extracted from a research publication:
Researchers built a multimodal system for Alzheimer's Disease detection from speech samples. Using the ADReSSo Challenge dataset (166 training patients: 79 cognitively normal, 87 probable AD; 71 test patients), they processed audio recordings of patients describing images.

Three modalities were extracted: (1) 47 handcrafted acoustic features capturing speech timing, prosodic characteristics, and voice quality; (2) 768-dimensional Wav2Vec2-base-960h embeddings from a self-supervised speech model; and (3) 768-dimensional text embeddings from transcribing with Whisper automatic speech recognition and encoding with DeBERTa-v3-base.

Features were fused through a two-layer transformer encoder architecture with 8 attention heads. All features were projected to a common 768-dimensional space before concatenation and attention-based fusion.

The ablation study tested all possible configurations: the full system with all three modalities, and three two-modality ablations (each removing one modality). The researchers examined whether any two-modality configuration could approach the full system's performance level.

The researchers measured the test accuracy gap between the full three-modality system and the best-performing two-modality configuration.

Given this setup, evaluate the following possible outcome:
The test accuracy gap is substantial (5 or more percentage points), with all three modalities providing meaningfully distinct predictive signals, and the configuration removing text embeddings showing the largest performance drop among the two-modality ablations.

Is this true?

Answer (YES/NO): NO